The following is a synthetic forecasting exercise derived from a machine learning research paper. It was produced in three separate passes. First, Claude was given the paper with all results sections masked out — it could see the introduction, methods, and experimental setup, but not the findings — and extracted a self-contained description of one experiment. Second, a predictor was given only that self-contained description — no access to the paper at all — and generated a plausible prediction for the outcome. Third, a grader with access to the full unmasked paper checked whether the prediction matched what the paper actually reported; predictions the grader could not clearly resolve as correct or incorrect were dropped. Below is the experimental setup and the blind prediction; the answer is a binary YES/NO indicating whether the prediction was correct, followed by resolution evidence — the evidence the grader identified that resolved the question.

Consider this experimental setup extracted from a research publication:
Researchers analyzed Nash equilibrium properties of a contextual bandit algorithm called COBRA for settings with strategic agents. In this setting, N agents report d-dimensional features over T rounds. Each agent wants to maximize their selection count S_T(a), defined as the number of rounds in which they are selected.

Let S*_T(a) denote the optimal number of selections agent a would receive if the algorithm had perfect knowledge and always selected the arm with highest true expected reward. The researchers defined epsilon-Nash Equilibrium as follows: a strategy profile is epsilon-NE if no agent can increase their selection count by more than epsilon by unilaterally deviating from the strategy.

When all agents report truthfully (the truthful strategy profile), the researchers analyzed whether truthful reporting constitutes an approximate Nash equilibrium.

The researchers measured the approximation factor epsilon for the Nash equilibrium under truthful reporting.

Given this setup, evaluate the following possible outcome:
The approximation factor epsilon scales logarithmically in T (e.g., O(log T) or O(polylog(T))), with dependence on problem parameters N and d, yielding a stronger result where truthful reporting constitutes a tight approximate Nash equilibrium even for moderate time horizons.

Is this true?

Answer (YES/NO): NO